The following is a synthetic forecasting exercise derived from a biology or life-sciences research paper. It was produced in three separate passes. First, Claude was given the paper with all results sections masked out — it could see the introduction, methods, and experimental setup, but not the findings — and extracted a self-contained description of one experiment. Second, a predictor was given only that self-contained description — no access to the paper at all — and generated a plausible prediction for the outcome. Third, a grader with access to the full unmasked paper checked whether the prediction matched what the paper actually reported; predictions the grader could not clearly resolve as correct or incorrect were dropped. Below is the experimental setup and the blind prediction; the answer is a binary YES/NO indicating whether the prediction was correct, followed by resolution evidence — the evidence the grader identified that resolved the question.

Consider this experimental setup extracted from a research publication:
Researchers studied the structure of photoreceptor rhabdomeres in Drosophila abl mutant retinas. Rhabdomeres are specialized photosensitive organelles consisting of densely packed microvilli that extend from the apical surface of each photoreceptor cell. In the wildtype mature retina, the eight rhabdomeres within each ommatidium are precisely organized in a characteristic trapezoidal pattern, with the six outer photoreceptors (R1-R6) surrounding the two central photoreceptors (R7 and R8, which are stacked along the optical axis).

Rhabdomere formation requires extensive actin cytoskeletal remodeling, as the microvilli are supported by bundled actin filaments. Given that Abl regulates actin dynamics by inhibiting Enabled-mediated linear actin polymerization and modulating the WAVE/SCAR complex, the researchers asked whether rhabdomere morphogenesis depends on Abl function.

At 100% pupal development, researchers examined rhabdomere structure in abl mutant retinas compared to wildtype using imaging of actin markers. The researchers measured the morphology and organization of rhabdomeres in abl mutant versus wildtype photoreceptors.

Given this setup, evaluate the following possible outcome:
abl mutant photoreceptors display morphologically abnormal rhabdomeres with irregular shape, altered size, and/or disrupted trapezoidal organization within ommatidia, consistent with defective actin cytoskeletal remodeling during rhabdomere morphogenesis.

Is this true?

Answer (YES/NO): YES